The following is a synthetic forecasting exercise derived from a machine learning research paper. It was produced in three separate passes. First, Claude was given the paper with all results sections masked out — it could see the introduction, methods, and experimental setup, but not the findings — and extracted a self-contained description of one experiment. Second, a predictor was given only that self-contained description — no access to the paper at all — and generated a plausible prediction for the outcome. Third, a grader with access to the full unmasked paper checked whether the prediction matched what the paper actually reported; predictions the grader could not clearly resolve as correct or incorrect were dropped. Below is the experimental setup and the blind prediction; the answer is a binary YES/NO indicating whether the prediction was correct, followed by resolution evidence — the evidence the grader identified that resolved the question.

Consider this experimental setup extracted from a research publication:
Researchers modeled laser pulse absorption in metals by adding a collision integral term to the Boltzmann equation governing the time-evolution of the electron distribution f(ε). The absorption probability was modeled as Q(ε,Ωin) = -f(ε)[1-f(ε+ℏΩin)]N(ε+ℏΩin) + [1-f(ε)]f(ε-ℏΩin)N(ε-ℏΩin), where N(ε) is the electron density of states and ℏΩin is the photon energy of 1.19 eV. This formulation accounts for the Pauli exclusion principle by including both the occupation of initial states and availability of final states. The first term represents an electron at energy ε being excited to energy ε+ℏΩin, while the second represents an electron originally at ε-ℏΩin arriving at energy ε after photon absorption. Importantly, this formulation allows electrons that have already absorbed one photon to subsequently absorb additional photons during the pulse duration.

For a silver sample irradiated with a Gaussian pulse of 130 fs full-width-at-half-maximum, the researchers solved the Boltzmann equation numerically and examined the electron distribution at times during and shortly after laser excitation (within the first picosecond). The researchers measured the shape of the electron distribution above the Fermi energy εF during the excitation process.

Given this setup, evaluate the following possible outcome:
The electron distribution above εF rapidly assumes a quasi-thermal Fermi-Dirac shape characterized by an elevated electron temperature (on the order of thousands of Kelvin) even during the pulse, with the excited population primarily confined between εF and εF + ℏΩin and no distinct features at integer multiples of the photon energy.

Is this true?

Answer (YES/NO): NO